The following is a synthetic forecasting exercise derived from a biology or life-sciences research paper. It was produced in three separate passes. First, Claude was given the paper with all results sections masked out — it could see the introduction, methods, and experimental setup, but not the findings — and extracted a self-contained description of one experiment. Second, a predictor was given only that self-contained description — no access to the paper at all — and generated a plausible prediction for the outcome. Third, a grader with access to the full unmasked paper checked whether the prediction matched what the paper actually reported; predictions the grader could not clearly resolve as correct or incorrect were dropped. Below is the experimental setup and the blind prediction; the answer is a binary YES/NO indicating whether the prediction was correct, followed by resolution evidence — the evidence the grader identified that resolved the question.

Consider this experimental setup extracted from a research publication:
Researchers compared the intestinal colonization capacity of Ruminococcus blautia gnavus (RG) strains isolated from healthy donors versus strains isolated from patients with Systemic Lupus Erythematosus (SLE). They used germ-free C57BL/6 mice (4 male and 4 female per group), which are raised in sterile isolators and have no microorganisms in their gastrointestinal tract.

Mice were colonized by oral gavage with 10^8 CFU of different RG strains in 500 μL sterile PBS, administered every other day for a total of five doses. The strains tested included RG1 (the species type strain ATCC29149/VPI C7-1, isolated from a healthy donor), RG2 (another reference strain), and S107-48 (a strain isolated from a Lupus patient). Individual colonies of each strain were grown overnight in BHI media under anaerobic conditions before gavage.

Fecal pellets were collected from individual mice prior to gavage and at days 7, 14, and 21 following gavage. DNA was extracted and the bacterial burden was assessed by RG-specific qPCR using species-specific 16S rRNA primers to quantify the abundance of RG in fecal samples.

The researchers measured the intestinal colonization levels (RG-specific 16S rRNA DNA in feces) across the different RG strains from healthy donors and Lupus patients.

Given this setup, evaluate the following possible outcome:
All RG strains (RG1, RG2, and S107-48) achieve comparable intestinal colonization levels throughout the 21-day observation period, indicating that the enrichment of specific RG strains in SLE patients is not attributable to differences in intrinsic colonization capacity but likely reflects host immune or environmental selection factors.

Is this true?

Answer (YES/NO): YES